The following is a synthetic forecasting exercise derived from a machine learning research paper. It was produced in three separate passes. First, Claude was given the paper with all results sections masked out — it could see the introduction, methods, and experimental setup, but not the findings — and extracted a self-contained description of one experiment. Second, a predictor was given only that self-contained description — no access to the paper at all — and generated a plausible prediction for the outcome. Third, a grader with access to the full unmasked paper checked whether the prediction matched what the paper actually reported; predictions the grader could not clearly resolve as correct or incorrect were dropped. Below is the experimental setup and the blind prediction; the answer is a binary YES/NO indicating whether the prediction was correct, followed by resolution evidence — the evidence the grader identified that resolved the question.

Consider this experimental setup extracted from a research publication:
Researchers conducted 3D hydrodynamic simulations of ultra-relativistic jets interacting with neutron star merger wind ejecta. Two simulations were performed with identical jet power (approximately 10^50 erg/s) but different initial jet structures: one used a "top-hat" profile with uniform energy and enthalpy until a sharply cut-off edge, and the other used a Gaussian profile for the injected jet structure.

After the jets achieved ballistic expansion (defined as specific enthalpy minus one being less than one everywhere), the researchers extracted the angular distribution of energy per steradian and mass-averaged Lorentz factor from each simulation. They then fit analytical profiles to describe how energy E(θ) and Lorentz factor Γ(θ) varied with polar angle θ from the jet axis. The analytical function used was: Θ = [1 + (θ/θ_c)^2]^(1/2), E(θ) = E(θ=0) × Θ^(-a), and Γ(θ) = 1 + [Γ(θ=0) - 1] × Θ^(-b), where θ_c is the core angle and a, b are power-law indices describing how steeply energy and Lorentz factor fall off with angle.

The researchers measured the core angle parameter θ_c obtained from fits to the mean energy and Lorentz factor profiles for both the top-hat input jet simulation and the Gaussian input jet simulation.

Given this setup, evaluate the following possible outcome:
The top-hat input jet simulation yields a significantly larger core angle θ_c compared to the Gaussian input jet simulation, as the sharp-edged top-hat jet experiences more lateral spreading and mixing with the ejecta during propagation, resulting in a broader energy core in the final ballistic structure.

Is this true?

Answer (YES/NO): NO